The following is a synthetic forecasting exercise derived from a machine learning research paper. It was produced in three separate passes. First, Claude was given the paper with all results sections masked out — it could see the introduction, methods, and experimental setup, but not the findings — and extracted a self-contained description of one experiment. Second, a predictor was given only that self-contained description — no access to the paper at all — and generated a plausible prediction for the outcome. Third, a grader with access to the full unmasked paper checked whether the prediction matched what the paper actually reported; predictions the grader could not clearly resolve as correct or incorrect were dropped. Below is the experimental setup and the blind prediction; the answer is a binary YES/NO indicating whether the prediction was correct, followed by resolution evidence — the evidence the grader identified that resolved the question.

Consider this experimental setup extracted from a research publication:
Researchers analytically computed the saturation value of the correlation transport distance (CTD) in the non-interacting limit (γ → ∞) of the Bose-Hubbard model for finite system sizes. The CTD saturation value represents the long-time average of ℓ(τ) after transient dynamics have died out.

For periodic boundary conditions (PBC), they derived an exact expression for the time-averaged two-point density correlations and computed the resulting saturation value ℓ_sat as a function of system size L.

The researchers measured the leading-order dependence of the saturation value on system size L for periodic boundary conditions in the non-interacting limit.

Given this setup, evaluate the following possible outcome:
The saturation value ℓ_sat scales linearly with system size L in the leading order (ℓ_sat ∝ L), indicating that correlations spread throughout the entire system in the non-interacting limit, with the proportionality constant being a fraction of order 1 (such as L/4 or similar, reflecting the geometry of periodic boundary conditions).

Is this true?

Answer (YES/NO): YES